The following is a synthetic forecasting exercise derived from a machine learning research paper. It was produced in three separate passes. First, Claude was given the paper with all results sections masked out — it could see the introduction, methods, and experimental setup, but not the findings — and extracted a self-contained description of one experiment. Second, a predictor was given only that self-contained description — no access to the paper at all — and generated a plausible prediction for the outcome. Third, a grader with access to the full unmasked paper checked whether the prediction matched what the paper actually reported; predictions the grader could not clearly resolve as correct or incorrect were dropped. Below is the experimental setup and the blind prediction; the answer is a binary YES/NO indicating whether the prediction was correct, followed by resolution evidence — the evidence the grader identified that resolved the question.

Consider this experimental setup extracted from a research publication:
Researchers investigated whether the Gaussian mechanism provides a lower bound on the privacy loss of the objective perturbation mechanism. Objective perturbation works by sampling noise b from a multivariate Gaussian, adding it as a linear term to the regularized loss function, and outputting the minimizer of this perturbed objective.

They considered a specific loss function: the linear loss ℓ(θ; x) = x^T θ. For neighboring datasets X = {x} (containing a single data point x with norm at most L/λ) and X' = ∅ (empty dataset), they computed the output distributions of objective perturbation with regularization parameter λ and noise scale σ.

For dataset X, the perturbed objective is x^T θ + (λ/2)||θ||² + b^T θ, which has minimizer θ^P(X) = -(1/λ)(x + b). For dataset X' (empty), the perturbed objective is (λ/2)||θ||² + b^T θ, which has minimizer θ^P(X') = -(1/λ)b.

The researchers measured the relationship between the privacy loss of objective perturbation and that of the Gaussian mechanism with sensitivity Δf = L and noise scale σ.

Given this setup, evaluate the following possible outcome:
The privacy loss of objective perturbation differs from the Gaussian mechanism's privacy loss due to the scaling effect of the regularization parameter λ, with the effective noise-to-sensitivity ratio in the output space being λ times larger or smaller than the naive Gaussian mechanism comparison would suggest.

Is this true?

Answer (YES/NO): NO